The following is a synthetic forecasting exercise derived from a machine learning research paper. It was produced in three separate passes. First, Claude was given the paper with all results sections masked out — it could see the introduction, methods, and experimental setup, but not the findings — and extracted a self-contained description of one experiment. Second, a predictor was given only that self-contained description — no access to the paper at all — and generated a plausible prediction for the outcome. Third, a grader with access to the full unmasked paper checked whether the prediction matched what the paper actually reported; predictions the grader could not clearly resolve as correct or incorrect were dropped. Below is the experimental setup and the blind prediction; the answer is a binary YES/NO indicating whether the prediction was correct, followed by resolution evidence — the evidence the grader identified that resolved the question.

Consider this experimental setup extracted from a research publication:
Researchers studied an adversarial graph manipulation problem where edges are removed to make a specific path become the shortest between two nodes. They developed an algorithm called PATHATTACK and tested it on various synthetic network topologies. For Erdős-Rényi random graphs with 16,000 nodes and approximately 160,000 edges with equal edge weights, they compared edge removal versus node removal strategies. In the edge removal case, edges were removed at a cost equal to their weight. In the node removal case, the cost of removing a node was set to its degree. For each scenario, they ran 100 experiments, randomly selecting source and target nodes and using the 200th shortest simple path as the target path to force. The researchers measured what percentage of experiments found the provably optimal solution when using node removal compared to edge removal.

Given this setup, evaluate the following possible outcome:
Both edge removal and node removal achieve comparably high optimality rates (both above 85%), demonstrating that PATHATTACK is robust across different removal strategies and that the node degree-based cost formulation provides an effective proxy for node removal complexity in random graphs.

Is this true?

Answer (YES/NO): YES